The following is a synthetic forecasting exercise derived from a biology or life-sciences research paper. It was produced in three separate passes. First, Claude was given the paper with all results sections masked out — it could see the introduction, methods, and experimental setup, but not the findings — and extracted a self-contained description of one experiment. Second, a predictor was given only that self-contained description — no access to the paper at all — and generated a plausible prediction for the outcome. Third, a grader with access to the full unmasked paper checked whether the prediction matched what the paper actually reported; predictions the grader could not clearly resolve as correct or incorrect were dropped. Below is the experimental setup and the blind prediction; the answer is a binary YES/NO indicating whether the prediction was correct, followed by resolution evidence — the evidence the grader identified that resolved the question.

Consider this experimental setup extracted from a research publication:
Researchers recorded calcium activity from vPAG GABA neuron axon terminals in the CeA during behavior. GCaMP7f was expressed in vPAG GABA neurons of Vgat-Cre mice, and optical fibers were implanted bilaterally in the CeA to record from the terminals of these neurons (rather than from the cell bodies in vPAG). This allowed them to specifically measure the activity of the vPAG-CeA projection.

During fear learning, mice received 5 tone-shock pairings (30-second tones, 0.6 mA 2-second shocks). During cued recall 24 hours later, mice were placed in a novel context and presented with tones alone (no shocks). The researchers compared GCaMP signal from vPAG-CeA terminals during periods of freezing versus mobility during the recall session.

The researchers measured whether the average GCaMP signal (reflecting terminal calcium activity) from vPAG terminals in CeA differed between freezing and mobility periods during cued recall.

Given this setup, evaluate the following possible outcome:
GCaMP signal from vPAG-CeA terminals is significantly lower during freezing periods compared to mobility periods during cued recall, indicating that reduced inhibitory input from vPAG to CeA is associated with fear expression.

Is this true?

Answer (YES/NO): YES